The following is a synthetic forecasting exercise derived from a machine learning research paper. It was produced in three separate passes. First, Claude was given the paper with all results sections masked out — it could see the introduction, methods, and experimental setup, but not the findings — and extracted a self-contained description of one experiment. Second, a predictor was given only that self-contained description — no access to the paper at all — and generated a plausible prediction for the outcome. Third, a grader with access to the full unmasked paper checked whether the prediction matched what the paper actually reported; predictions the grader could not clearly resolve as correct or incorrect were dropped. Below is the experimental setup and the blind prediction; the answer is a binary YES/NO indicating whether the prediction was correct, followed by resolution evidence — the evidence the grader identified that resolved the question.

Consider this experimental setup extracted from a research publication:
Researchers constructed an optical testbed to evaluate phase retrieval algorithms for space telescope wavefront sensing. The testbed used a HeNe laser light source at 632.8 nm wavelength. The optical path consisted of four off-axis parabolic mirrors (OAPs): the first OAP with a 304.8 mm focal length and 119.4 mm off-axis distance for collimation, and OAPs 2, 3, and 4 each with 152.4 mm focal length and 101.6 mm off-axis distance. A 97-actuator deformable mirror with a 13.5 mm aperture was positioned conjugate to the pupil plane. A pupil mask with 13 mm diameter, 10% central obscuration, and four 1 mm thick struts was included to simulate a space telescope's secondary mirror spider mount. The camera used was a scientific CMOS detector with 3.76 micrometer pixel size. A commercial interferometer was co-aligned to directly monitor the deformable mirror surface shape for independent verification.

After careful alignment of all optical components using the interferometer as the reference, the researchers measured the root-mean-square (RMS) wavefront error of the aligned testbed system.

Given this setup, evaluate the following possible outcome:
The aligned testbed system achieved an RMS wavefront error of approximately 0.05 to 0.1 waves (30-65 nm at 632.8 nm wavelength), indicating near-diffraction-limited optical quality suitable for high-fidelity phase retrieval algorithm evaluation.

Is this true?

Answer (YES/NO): NO